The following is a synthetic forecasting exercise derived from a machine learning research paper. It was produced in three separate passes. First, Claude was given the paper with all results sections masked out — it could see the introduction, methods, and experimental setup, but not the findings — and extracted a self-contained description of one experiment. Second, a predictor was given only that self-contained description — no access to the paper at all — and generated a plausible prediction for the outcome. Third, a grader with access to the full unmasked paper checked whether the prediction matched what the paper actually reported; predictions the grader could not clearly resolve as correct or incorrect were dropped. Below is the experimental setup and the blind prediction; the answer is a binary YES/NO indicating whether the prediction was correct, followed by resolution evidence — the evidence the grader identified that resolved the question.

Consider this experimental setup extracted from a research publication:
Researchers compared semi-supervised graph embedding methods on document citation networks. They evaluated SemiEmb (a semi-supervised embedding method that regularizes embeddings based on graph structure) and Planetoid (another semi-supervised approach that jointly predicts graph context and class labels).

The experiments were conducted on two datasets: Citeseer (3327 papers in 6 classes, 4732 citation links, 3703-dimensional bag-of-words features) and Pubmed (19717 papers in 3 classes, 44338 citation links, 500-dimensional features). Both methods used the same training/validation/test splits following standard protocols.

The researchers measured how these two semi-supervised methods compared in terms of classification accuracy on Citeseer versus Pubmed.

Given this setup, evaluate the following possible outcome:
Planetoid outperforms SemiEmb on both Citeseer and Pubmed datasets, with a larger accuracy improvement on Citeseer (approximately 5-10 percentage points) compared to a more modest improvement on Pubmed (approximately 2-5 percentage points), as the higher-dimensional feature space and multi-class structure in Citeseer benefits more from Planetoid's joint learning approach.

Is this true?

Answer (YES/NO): NO